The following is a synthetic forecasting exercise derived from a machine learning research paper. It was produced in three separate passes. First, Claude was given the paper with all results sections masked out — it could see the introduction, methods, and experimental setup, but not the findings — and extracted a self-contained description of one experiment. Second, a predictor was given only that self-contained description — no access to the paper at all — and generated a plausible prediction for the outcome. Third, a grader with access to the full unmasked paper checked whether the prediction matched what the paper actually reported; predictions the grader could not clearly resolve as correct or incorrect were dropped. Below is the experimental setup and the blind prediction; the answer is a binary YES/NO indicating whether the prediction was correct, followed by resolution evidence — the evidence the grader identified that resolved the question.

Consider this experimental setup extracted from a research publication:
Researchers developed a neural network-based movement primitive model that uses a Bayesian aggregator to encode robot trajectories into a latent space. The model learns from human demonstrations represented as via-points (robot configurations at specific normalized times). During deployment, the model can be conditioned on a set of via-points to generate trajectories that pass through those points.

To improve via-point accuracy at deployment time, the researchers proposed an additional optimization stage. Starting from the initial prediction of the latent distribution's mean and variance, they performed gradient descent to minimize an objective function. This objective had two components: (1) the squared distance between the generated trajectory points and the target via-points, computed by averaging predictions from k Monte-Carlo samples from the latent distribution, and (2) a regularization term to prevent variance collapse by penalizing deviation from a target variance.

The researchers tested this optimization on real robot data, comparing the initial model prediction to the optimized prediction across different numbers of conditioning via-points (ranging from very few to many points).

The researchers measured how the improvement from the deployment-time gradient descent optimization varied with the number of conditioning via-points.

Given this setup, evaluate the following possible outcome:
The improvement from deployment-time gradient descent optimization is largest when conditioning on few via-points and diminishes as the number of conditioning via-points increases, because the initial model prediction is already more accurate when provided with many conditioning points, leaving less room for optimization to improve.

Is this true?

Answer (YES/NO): YES